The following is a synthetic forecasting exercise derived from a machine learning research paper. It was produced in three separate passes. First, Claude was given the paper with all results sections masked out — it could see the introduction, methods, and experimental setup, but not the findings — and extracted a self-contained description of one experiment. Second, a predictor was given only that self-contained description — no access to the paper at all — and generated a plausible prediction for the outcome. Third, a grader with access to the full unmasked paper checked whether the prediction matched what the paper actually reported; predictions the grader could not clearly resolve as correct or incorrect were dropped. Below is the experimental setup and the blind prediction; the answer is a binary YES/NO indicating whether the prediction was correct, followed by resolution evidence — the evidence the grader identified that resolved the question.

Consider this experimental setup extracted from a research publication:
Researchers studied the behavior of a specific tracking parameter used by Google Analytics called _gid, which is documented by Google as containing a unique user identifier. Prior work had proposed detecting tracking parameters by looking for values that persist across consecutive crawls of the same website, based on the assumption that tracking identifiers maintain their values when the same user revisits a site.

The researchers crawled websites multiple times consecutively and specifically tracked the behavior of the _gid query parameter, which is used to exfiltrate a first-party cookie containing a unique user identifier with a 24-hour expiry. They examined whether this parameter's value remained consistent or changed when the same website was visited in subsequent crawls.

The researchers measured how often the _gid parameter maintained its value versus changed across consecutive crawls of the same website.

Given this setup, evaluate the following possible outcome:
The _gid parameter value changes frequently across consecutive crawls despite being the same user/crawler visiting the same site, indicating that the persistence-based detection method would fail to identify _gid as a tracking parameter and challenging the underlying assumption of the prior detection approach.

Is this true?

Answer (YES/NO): YES